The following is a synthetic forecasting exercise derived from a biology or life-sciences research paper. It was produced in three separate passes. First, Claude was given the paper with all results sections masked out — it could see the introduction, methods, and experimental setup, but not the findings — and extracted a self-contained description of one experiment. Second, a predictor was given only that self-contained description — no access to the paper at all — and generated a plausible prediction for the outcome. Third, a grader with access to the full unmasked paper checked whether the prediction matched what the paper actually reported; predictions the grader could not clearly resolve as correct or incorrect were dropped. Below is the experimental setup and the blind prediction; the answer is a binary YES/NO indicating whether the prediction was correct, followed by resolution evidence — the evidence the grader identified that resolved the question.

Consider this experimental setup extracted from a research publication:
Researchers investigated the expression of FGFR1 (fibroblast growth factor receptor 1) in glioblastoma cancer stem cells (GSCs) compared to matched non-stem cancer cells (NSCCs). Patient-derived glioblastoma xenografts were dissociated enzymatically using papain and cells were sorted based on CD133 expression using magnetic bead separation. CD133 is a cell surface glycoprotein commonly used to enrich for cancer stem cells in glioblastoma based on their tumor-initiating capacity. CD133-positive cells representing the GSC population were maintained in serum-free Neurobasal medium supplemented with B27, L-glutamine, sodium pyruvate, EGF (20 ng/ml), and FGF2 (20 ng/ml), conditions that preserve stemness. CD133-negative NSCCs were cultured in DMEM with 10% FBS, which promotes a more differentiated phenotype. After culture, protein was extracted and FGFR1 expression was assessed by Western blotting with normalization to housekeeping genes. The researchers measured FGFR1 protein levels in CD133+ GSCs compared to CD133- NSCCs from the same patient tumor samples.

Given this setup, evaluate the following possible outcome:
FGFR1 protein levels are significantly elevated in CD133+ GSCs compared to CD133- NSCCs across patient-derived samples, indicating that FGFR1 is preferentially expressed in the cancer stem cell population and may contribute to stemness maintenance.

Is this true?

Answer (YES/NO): YES